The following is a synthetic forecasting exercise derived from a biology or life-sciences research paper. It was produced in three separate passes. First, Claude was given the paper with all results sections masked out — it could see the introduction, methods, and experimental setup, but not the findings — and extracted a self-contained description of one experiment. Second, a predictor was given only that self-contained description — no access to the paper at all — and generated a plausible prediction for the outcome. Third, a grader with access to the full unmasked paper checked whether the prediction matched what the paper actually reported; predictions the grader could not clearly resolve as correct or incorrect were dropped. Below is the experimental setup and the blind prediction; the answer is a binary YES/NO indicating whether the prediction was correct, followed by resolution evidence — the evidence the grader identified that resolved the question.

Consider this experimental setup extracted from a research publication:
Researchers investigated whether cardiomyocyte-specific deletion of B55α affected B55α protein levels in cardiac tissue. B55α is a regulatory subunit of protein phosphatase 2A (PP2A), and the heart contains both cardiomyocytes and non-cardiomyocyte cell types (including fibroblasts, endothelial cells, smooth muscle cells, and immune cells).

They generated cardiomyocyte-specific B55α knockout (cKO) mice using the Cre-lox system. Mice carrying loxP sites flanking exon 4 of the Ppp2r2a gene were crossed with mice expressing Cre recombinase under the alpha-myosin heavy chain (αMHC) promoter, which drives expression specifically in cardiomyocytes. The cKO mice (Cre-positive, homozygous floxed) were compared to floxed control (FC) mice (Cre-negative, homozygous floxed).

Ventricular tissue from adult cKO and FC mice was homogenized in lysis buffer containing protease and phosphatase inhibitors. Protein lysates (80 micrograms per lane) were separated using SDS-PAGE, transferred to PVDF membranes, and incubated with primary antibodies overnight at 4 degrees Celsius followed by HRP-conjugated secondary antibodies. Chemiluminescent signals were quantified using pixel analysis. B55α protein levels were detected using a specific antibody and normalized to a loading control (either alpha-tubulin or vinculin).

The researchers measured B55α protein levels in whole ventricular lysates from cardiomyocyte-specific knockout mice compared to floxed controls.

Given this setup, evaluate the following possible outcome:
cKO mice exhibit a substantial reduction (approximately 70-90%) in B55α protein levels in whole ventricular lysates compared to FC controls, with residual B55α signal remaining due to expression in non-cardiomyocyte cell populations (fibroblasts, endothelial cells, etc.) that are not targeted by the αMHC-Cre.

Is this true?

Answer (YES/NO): YES